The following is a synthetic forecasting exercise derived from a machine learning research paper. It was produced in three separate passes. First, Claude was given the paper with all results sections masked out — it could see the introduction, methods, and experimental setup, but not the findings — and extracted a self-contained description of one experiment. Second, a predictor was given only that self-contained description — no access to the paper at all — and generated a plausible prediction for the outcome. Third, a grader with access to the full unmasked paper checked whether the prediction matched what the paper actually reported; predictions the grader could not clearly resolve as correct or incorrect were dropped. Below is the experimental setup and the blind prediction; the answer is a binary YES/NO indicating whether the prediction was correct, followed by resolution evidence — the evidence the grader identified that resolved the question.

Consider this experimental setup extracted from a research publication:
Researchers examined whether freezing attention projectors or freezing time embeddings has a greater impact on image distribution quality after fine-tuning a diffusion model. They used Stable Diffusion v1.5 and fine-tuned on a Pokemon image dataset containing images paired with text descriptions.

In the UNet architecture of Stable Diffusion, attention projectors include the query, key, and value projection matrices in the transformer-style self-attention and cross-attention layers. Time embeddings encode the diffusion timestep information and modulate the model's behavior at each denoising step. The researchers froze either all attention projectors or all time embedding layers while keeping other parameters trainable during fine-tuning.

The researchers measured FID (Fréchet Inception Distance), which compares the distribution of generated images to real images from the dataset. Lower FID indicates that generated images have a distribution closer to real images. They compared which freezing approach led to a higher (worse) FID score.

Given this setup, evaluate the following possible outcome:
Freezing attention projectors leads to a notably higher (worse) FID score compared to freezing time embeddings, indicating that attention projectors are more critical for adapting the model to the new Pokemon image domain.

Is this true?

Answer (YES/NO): NO